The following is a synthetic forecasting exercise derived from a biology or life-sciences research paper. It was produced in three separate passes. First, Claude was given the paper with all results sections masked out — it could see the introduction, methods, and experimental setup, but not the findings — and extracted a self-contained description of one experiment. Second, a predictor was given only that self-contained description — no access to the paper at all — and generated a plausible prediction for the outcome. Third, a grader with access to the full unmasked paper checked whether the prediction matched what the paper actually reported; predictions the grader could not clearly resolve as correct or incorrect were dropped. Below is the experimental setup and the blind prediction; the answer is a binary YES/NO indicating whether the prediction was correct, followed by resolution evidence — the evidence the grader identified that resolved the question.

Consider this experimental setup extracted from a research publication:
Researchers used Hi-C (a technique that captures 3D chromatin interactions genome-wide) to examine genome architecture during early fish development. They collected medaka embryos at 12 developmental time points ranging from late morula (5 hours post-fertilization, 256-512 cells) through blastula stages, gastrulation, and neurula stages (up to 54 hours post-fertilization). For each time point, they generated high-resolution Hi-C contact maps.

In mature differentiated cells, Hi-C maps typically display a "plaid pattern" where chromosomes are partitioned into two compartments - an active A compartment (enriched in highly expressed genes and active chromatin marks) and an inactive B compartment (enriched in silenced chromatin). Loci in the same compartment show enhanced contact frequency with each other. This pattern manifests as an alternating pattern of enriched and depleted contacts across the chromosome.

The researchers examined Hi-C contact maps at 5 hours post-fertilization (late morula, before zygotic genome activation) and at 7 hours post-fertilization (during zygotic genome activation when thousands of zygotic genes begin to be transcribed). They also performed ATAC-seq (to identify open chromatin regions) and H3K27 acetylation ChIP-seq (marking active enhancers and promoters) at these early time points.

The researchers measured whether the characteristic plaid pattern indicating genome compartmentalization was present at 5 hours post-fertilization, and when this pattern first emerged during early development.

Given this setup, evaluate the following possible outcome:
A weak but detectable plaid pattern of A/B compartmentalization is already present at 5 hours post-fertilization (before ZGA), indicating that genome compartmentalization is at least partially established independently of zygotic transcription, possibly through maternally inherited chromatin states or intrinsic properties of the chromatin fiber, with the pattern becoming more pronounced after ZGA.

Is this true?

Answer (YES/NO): NO